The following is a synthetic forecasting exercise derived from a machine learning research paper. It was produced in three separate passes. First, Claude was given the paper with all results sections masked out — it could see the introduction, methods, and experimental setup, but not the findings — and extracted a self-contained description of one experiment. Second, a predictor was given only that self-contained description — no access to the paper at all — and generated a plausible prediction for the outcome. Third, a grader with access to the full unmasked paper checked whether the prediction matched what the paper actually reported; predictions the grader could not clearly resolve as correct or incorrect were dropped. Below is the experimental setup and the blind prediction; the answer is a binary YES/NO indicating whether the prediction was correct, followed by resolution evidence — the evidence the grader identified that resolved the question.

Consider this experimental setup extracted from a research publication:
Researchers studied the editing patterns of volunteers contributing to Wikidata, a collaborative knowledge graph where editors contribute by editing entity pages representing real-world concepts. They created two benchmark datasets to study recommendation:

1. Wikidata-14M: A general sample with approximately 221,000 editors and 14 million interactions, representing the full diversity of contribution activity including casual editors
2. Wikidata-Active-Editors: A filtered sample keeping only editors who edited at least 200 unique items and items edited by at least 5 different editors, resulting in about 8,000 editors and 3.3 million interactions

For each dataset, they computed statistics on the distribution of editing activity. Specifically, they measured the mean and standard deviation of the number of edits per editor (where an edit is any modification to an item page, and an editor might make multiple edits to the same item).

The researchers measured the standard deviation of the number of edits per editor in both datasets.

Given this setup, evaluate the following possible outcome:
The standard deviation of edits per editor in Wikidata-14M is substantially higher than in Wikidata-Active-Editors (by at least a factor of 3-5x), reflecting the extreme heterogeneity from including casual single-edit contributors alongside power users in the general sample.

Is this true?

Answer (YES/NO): NO